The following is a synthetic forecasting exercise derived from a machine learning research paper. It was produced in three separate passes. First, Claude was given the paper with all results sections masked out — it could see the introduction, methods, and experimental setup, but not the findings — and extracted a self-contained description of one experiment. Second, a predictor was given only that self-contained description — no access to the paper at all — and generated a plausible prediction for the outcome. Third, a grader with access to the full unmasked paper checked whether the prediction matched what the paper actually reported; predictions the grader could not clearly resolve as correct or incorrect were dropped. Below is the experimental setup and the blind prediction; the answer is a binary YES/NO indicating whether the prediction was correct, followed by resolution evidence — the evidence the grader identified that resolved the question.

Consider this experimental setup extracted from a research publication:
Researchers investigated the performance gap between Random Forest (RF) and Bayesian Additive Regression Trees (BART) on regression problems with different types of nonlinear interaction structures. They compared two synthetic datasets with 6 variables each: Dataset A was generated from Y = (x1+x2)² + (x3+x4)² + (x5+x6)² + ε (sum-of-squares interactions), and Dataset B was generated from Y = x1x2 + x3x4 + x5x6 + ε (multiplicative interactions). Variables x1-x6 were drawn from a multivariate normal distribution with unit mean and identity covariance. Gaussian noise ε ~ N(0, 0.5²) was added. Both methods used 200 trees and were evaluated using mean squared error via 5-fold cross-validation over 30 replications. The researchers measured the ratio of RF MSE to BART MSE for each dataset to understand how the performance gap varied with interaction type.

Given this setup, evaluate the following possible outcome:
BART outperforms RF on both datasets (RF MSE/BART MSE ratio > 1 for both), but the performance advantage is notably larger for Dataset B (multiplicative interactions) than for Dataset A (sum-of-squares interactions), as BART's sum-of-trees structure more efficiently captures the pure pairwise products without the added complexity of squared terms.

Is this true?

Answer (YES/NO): YES